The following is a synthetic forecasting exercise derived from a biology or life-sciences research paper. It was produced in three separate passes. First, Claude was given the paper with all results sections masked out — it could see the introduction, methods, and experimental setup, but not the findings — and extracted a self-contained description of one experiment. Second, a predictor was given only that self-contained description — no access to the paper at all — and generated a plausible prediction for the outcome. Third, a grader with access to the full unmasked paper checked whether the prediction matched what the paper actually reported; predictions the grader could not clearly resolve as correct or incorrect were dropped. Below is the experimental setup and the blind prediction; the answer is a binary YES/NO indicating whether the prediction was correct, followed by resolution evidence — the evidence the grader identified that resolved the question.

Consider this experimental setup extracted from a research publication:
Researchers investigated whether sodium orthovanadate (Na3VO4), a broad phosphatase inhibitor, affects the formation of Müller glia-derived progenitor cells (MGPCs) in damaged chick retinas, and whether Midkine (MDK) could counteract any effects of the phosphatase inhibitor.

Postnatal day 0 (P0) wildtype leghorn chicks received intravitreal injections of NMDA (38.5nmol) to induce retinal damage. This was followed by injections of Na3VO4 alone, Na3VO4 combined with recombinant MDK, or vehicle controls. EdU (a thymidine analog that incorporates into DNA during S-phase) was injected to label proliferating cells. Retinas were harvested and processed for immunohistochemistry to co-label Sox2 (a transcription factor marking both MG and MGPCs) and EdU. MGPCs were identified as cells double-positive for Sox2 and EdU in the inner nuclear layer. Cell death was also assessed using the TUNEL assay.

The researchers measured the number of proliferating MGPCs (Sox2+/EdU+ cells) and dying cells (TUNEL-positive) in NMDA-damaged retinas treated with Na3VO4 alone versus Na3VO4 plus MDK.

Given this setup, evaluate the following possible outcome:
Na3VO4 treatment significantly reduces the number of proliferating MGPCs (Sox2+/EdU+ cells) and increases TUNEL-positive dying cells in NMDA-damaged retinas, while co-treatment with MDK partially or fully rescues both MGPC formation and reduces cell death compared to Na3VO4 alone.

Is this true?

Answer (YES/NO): YES